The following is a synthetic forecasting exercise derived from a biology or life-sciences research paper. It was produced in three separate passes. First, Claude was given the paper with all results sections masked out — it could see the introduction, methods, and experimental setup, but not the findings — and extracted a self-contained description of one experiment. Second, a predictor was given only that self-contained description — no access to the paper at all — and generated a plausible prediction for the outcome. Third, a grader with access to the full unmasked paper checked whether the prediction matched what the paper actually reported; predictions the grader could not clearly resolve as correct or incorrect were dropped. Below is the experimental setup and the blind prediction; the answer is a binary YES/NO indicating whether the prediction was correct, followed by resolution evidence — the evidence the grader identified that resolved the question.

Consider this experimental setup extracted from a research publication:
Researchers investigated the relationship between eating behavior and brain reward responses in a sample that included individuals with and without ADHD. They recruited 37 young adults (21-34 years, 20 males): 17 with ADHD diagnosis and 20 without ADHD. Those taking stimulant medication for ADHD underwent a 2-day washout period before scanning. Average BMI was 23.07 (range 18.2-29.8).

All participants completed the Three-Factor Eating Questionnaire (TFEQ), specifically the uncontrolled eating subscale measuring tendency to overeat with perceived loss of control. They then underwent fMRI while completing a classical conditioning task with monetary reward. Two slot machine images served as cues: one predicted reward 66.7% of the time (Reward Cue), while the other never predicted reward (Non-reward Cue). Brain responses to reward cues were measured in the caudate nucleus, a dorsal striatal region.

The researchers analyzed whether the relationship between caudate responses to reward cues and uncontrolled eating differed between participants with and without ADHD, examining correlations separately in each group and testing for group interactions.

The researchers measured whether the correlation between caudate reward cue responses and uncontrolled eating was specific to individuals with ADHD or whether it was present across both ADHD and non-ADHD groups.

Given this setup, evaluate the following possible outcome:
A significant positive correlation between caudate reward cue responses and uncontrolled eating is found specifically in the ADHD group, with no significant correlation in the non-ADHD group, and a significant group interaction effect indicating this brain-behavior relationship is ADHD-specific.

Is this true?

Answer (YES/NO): NO